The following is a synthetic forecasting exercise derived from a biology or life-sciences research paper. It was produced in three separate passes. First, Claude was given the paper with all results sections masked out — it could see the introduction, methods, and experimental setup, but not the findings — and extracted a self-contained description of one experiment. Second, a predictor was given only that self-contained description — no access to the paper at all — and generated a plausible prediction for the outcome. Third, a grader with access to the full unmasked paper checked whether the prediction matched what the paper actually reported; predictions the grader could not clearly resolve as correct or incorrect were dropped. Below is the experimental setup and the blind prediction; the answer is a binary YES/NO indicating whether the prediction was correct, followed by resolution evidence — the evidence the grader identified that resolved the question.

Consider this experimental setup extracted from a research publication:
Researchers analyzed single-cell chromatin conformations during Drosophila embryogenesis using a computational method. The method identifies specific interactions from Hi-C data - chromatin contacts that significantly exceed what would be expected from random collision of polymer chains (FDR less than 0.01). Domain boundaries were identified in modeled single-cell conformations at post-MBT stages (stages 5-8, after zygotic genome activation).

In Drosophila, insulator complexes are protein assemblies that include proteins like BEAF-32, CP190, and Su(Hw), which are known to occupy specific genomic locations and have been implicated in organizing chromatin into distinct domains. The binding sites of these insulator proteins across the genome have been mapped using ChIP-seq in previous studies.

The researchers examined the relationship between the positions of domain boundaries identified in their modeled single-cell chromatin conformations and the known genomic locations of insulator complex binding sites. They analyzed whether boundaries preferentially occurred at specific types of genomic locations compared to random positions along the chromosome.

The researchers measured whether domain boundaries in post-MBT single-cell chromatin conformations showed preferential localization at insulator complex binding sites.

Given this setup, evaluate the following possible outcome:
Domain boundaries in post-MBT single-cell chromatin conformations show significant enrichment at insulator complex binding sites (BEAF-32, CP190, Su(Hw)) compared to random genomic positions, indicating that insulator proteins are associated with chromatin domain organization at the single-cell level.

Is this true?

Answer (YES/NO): YES